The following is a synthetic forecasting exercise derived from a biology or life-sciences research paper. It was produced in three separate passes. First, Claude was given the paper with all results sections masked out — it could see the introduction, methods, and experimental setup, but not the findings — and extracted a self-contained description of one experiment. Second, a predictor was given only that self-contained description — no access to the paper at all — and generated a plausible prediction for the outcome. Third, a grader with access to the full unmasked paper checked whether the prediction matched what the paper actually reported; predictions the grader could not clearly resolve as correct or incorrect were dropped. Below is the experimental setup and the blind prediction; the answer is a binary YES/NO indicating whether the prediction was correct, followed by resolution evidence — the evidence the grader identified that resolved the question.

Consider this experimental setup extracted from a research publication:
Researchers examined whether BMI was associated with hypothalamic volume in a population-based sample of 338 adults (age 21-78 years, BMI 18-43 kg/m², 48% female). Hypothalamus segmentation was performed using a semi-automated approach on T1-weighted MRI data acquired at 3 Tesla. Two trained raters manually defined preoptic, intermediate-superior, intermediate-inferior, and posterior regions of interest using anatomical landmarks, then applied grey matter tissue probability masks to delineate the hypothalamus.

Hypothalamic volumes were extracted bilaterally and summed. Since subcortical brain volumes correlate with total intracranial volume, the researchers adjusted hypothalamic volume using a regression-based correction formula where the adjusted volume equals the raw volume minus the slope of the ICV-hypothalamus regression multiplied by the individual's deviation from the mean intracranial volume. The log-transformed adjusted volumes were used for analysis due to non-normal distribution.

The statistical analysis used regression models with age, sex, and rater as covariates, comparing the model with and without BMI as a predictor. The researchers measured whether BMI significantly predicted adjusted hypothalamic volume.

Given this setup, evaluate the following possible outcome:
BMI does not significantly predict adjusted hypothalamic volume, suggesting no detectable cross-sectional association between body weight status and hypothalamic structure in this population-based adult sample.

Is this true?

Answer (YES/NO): YES